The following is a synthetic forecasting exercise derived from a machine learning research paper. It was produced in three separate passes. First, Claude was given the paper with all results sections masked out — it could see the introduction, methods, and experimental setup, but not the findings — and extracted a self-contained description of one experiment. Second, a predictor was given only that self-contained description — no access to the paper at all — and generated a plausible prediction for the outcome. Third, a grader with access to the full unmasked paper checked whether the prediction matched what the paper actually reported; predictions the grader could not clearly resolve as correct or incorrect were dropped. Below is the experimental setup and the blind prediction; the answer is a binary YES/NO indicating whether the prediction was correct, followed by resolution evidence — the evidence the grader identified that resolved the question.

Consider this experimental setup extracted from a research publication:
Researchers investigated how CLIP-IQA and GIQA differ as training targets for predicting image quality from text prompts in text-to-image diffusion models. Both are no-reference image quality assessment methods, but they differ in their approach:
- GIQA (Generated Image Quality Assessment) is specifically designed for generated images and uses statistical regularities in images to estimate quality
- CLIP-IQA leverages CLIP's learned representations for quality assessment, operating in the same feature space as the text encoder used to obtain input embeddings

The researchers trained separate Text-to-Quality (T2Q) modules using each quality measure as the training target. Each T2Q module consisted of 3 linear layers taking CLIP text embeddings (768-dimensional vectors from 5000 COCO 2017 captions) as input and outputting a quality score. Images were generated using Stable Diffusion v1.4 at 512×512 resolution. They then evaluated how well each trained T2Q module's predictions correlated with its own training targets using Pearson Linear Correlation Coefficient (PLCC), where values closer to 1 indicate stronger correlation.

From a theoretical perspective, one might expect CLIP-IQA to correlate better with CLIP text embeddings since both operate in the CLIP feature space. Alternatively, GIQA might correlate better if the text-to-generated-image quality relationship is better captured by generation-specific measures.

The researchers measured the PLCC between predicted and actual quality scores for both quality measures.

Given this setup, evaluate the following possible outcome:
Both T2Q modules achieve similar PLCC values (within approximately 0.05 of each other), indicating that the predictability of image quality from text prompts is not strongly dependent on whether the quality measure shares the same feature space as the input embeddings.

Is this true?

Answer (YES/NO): NO